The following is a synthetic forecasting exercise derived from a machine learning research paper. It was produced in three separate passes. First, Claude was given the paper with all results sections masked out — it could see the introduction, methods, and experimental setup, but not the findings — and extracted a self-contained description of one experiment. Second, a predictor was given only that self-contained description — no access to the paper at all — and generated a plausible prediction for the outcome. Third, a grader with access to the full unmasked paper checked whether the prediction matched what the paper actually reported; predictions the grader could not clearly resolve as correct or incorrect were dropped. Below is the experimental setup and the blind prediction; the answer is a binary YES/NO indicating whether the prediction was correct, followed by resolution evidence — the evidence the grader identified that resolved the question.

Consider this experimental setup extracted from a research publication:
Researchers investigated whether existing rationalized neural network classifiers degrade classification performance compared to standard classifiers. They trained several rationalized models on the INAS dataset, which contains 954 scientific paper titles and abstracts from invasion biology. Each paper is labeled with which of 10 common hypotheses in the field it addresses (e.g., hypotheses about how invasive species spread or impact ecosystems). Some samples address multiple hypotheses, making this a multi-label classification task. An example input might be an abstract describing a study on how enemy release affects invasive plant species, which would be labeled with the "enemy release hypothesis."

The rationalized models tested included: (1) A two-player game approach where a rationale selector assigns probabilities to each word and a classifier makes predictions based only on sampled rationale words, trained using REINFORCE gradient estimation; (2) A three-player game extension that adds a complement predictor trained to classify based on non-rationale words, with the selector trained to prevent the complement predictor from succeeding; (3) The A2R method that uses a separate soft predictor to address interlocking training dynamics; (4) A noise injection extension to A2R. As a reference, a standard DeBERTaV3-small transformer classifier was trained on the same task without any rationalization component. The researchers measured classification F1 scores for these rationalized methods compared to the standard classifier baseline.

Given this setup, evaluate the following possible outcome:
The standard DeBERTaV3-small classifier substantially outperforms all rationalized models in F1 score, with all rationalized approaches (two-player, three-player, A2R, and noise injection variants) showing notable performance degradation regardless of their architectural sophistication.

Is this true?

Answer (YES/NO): YES